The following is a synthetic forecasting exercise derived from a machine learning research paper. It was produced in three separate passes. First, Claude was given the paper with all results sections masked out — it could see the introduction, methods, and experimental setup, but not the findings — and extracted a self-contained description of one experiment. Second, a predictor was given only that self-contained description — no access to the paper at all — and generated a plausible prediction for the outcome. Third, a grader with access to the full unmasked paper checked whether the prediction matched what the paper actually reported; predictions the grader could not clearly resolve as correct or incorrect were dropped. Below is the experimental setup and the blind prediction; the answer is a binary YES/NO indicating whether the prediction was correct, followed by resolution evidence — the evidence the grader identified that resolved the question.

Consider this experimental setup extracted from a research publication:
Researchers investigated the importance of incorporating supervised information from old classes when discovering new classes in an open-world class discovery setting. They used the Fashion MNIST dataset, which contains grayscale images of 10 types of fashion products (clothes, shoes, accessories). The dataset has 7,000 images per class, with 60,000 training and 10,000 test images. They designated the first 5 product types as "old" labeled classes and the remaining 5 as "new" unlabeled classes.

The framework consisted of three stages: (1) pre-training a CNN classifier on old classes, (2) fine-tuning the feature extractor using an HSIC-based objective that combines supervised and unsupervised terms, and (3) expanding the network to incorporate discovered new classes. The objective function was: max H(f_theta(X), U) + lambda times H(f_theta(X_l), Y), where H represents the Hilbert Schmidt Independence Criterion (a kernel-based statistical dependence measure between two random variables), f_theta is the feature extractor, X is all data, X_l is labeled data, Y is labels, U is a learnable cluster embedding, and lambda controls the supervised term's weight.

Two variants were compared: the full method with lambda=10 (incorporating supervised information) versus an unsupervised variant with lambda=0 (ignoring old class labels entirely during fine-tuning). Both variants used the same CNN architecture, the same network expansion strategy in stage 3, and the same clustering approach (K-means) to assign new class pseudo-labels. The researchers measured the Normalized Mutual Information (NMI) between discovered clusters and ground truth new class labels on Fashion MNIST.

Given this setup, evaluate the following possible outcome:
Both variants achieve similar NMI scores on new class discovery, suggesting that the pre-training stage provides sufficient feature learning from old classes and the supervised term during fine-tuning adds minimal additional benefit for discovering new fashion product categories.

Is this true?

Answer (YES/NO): NO